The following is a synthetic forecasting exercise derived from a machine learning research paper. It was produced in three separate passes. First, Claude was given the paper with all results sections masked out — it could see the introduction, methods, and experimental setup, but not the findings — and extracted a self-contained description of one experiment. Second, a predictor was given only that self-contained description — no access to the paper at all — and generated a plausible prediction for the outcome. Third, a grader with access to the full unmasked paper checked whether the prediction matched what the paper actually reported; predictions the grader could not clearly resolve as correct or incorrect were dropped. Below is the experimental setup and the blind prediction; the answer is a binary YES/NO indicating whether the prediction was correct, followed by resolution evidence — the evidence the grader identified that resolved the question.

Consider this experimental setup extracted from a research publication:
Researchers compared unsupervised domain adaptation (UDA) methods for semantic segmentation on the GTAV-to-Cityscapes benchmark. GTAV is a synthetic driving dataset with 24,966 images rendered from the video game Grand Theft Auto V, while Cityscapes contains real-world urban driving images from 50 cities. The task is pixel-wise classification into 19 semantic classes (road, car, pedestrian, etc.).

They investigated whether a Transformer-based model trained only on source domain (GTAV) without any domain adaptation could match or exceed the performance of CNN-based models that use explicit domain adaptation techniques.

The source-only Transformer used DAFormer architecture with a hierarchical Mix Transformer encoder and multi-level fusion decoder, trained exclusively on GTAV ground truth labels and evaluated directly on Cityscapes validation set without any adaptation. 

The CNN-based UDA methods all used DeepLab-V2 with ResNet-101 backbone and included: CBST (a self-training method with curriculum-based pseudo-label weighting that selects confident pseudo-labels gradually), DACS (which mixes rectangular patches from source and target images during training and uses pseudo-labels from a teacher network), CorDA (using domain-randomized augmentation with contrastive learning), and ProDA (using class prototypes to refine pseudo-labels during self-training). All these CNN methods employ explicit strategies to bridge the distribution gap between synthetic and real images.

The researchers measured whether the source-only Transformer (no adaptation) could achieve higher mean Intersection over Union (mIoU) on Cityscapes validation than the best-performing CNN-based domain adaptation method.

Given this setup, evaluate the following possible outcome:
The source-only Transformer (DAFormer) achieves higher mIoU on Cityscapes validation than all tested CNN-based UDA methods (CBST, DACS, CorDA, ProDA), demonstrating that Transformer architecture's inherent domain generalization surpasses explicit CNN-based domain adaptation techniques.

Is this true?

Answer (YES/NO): NO